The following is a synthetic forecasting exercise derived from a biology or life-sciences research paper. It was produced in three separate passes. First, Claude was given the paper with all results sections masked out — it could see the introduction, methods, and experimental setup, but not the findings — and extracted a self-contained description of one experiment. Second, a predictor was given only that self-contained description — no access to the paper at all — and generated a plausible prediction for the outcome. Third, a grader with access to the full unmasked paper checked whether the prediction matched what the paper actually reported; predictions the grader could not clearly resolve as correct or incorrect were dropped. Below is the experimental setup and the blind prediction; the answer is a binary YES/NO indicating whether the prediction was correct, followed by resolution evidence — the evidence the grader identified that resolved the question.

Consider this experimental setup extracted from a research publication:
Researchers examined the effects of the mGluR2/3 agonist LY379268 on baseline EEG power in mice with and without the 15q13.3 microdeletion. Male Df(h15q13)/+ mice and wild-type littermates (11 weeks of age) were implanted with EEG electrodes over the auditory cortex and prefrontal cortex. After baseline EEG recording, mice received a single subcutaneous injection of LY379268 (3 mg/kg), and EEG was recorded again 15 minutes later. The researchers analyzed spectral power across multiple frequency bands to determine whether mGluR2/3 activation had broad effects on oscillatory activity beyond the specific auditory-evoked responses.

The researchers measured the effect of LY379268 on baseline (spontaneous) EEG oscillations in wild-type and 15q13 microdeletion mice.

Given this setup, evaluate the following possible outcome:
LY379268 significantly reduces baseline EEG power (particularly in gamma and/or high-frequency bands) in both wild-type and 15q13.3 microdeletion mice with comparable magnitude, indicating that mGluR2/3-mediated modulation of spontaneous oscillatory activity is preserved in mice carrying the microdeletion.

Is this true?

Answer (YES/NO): NO